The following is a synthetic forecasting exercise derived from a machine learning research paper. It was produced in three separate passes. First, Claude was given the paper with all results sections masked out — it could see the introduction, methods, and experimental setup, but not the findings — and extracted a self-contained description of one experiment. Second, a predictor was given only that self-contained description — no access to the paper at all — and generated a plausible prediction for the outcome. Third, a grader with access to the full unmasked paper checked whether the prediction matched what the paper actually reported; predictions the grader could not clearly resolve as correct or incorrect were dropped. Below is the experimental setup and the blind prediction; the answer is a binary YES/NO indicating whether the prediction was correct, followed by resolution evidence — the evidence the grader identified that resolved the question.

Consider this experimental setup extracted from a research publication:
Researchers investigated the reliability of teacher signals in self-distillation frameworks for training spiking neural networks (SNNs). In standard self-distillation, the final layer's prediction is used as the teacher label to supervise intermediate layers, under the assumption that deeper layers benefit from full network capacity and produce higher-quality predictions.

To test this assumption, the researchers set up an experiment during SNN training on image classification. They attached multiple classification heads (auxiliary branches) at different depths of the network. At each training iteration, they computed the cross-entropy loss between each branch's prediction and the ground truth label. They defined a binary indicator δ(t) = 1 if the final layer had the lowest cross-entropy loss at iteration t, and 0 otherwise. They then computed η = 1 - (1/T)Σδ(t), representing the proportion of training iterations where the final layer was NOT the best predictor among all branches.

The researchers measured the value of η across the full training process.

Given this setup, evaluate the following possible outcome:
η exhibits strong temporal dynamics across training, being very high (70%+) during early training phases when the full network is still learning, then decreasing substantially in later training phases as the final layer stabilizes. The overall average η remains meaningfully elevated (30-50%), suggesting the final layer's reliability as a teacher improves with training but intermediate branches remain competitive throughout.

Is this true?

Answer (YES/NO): NO